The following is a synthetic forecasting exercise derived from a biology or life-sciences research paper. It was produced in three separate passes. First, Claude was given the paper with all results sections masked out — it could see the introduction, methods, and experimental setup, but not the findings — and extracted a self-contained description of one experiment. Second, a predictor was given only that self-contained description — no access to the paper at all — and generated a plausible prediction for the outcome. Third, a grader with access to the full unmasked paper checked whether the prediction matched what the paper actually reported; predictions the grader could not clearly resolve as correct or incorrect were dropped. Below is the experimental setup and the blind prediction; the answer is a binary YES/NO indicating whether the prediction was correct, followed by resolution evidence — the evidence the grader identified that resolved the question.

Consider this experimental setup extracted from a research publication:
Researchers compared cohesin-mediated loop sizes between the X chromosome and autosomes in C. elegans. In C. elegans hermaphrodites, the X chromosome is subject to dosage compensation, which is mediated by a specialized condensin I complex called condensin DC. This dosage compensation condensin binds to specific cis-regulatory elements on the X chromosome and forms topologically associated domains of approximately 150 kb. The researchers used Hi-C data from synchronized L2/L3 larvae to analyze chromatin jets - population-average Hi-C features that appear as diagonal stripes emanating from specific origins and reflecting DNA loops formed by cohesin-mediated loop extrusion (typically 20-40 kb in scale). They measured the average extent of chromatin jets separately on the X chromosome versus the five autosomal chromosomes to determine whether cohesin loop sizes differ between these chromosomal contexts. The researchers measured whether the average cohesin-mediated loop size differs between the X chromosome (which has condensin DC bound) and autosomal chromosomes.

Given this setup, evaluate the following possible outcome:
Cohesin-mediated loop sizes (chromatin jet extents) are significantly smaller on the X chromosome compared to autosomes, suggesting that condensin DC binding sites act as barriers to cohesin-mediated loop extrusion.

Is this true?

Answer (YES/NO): YES